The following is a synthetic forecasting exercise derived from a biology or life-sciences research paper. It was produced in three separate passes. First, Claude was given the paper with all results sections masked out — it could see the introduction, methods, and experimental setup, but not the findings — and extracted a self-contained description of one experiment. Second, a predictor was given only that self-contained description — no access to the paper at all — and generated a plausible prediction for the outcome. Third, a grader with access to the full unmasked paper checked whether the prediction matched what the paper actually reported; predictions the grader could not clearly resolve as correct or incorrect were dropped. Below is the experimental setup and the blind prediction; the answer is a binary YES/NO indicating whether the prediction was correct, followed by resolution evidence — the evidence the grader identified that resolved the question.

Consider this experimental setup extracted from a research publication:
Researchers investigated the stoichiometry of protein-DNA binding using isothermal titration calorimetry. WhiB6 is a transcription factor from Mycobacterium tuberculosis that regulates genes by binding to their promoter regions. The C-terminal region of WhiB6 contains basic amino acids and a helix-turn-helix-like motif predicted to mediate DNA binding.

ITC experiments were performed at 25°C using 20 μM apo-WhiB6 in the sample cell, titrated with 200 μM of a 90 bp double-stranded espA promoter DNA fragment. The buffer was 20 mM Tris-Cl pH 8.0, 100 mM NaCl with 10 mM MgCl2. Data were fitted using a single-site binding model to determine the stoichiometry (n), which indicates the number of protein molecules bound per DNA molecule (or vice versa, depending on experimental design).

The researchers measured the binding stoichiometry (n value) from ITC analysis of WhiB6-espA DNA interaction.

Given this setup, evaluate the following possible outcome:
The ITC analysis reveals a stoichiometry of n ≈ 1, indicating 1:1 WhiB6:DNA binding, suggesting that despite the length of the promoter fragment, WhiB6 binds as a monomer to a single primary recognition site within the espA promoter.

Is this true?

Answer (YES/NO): YES